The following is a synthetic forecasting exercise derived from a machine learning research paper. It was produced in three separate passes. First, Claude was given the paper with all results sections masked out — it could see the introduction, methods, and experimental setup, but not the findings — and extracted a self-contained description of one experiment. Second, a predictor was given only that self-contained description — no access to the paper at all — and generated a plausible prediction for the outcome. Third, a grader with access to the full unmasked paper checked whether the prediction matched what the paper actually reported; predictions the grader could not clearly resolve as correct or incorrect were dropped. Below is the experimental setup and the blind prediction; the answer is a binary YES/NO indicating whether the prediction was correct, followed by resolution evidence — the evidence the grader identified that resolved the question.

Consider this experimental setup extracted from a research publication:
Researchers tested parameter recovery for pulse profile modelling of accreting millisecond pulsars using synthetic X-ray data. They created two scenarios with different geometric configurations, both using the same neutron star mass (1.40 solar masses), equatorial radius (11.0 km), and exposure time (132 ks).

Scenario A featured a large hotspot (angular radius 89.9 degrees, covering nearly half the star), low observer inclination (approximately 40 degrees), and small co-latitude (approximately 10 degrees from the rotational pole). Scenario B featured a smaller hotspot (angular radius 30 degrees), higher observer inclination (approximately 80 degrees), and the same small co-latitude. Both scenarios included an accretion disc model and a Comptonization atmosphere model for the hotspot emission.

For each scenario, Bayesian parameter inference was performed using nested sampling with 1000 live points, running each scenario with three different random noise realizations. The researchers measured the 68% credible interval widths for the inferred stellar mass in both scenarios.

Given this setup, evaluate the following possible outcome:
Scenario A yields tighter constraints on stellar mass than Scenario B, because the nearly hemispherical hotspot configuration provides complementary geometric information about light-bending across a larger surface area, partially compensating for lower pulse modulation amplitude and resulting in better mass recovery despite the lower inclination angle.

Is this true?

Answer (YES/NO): YES